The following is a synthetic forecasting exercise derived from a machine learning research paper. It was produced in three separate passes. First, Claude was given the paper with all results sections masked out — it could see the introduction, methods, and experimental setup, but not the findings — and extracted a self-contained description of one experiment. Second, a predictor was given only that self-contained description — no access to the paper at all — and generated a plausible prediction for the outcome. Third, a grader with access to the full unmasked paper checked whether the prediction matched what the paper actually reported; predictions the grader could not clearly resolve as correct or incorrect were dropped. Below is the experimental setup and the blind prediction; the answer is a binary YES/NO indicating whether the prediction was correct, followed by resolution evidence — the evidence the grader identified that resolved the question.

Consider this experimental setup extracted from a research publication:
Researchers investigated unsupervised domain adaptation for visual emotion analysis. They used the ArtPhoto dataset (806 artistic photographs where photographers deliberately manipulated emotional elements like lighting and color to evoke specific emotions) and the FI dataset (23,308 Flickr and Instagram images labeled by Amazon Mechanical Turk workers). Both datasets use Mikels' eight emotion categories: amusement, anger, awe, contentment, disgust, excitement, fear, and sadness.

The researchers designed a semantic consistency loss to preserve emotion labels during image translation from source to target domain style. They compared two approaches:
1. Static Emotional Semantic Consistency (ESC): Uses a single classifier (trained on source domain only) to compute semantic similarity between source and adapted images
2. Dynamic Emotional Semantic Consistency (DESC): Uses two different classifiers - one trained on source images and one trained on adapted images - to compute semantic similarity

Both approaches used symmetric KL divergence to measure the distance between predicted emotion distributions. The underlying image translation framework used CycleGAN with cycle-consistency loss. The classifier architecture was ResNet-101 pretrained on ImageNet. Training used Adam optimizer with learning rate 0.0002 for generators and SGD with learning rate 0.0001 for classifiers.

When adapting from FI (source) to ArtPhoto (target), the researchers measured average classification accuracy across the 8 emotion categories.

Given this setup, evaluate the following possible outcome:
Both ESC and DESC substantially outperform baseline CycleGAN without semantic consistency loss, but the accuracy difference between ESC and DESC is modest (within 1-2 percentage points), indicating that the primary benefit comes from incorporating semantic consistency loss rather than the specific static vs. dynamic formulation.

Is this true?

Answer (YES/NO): YES